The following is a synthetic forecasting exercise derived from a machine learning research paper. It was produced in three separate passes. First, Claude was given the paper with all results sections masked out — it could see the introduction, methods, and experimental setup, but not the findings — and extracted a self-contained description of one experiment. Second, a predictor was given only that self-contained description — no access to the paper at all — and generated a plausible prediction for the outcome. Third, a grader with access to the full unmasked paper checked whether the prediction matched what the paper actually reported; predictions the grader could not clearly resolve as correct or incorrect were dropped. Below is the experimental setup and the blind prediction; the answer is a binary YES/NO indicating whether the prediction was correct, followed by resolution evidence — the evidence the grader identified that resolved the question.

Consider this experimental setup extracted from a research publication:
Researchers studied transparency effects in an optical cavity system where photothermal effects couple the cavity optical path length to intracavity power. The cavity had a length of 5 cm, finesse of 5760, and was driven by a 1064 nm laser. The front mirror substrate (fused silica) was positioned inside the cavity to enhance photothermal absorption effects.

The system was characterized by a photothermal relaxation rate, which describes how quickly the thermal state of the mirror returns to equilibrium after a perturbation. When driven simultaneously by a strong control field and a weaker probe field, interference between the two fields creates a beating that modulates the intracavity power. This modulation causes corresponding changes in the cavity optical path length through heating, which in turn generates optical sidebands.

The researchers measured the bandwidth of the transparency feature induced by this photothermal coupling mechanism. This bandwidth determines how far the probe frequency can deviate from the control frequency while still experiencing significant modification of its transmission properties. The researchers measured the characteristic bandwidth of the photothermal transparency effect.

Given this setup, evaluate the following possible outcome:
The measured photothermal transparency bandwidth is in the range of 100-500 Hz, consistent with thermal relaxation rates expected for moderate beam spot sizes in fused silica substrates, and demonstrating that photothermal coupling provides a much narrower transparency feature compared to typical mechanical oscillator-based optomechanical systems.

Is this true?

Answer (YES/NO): NO